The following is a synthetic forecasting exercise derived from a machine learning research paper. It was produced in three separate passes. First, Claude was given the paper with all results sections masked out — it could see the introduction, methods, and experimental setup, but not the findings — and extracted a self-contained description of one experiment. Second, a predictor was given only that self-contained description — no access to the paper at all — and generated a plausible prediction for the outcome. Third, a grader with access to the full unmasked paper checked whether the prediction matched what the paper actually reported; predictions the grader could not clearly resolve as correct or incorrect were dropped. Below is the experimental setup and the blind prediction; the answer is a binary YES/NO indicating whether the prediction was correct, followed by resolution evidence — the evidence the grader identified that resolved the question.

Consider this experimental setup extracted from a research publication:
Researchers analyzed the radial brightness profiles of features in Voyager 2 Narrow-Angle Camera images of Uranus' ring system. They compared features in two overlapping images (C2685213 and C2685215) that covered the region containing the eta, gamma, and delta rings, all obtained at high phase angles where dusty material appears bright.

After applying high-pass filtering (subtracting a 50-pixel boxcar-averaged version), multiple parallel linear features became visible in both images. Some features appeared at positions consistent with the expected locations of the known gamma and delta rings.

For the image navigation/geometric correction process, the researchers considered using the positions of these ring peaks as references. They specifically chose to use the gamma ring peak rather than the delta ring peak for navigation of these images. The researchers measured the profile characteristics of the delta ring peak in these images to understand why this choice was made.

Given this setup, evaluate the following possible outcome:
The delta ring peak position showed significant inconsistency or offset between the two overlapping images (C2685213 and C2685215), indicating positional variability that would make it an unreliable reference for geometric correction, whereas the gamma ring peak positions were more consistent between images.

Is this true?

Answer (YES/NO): NO